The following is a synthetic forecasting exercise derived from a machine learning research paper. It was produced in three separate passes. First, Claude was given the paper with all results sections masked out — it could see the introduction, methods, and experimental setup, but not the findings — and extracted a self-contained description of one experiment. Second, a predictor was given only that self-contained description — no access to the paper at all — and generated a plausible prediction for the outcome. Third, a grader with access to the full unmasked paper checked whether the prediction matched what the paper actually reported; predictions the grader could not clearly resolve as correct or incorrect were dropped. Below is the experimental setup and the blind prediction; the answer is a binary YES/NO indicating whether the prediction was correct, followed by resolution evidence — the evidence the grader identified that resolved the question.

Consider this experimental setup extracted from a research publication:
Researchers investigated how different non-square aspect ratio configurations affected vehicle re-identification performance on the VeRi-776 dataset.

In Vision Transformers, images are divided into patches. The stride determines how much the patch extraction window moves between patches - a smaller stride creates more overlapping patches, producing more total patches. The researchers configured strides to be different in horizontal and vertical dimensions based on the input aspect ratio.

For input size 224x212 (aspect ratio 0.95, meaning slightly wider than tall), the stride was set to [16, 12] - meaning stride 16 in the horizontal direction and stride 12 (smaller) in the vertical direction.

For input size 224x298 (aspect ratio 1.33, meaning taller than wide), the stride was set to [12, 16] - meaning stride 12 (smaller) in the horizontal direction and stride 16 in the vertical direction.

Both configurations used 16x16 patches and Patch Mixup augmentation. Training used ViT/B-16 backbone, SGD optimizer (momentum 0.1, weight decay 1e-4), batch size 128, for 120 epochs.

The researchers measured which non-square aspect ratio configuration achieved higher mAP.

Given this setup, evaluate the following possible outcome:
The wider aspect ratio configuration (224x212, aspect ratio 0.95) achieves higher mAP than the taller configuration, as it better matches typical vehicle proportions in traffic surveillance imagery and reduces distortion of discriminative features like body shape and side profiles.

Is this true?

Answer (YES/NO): NO